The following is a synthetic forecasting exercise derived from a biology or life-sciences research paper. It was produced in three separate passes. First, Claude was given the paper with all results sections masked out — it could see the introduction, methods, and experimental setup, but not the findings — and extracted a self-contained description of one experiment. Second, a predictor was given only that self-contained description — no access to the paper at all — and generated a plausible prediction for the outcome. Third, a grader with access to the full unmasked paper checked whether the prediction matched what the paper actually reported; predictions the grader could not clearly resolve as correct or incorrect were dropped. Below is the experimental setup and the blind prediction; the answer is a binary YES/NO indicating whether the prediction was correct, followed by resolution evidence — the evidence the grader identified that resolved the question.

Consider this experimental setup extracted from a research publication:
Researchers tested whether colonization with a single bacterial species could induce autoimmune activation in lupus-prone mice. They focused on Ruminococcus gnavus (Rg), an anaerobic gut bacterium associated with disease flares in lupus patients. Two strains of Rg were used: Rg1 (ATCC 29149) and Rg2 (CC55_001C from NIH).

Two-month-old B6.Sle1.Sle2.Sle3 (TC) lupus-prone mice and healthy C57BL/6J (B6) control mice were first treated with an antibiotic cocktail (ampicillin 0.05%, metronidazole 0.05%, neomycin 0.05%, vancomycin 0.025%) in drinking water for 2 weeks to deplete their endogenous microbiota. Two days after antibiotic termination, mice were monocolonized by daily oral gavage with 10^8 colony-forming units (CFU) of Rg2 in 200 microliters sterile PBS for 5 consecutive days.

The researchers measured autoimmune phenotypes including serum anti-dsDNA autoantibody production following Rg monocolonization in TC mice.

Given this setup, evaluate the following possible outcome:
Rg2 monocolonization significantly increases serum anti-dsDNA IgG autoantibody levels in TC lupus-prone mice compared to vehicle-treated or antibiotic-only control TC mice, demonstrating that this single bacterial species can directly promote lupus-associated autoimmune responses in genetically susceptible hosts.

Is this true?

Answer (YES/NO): YES